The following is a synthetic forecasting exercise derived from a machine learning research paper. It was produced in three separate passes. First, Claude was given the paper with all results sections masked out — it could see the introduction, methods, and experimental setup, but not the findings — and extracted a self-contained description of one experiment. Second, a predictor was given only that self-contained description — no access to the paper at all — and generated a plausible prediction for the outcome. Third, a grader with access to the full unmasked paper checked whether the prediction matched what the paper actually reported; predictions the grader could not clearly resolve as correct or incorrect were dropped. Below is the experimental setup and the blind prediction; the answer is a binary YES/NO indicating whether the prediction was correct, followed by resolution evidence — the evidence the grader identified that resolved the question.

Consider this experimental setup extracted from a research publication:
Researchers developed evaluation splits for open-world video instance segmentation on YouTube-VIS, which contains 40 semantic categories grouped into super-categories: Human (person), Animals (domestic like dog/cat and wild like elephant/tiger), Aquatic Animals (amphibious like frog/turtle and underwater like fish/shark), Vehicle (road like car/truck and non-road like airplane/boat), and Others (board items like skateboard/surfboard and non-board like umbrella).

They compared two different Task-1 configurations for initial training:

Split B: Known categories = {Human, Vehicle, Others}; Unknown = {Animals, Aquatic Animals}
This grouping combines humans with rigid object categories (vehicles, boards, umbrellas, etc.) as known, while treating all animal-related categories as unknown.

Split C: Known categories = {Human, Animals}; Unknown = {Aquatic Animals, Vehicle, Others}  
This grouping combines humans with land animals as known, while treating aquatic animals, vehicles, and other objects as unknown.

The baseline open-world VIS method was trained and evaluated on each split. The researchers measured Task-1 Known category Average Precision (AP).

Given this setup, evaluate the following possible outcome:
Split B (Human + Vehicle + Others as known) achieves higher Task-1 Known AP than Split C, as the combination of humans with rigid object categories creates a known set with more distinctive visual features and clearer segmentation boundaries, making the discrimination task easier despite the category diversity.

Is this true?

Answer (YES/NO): NO